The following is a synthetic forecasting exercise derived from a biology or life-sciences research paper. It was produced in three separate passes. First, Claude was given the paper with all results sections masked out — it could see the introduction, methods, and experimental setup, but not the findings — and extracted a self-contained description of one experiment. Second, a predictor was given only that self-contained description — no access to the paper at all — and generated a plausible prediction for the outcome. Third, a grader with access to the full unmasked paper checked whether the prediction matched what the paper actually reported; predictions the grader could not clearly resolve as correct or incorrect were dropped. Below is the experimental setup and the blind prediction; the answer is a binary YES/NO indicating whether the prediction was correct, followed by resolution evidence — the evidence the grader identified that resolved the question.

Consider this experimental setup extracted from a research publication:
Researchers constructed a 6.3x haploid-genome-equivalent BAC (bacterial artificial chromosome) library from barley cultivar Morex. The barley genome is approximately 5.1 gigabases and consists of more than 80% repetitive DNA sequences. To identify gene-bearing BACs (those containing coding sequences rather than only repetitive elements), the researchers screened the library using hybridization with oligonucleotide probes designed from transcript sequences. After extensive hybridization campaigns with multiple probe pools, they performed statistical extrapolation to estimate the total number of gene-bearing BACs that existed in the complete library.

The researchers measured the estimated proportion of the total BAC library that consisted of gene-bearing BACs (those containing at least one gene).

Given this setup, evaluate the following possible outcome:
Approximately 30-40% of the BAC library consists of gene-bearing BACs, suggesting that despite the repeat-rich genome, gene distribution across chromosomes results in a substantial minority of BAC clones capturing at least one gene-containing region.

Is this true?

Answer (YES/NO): YES